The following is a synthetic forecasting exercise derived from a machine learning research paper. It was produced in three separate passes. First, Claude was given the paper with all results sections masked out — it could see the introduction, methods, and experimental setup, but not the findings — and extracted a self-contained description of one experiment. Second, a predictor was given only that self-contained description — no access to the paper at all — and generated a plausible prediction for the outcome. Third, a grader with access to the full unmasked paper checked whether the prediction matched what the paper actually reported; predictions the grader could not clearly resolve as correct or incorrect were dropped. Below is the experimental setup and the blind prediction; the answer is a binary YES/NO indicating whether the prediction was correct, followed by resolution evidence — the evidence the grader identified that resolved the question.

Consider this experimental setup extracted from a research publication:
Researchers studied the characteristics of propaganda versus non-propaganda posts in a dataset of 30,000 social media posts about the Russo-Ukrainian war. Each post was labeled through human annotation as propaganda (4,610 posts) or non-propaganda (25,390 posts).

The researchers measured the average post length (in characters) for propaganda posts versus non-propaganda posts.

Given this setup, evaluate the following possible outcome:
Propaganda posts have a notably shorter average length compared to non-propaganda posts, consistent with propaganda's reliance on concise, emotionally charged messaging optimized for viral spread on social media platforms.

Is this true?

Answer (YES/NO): NO